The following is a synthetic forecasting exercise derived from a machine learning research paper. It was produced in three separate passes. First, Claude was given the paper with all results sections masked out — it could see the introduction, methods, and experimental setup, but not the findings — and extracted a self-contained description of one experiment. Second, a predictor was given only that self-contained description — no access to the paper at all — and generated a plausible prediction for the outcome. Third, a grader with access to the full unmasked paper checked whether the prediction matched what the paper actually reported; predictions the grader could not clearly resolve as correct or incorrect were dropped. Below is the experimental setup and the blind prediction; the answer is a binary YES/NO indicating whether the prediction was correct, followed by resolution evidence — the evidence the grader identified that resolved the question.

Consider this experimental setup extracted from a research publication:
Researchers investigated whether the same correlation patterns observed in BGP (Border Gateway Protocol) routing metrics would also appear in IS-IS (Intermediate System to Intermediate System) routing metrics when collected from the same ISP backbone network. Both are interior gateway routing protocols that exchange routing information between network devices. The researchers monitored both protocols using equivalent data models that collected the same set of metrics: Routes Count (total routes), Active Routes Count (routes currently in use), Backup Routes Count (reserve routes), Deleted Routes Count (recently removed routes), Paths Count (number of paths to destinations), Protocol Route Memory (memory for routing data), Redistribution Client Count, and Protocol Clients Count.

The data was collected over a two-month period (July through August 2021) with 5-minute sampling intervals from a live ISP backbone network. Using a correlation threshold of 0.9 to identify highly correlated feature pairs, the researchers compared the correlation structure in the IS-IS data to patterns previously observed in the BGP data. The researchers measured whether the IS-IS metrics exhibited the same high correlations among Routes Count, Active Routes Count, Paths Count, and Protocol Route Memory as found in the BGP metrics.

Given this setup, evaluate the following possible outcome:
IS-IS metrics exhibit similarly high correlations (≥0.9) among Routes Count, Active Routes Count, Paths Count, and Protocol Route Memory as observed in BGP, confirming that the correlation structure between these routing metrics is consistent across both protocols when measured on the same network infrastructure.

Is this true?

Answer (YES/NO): YES